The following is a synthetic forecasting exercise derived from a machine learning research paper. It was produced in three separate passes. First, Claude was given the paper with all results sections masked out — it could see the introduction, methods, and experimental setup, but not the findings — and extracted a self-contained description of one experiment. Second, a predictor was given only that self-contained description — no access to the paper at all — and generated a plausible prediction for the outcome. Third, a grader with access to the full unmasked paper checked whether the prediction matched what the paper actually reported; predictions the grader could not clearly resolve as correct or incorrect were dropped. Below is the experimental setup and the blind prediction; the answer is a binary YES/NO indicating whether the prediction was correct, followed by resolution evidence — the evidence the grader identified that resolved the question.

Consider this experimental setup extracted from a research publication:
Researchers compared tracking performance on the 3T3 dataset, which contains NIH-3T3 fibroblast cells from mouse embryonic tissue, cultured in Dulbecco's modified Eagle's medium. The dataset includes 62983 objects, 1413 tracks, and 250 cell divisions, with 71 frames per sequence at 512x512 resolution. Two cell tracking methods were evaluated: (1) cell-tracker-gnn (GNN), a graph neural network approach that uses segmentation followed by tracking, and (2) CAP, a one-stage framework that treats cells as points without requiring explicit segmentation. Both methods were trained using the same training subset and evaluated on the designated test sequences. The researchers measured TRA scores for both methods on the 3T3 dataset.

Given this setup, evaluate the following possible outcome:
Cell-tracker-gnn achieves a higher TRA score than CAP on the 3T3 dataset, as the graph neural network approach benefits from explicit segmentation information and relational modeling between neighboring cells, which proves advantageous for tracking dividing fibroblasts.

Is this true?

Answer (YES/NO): YES